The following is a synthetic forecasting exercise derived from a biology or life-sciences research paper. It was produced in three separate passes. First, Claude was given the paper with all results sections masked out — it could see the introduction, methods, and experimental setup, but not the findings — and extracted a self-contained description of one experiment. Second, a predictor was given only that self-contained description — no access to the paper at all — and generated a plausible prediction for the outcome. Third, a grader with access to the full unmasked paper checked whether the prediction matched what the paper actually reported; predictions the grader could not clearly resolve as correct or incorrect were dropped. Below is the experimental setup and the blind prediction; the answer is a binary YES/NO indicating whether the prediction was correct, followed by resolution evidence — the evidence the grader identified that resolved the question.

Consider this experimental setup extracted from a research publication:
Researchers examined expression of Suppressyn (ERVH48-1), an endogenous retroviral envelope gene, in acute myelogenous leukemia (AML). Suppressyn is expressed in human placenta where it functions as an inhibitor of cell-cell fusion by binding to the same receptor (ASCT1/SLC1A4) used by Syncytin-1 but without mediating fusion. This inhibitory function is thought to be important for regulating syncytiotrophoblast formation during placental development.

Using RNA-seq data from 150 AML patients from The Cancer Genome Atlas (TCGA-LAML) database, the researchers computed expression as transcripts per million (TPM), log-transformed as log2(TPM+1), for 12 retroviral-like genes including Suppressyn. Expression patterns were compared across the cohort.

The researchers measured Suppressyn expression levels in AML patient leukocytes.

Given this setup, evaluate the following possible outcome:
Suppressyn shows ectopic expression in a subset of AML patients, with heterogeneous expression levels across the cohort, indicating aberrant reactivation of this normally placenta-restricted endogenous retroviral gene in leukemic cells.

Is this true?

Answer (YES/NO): NO